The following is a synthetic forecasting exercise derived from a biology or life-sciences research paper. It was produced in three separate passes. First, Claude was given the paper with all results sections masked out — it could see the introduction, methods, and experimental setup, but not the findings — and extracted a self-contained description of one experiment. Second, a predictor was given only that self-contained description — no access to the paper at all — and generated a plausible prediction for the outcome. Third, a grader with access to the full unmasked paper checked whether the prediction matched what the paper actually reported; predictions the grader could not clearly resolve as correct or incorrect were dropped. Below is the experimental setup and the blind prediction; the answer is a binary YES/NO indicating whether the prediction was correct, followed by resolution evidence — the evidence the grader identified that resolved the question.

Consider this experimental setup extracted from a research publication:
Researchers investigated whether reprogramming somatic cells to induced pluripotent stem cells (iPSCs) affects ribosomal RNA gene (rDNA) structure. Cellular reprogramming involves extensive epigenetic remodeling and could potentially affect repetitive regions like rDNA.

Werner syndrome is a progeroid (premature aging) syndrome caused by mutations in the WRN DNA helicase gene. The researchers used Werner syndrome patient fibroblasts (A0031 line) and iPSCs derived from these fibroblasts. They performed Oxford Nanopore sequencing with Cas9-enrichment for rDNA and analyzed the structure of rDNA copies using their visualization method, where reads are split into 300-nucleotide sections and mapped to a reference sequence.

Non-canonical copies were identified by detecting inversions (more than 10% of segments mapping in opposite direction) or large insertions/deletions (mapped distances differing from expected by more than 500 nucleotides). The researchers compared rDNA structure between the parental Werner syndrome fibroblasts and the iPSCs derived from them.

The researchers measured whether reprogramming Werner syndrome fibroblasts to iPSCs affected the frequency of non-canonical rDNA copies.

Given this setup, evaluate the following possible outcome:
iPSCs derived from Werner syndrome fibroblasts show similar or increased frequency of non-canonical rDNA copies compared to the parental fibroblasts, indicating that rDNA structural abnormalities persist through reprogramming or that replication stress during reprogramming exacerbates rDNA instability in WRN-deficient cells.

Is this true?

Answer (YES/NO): NO